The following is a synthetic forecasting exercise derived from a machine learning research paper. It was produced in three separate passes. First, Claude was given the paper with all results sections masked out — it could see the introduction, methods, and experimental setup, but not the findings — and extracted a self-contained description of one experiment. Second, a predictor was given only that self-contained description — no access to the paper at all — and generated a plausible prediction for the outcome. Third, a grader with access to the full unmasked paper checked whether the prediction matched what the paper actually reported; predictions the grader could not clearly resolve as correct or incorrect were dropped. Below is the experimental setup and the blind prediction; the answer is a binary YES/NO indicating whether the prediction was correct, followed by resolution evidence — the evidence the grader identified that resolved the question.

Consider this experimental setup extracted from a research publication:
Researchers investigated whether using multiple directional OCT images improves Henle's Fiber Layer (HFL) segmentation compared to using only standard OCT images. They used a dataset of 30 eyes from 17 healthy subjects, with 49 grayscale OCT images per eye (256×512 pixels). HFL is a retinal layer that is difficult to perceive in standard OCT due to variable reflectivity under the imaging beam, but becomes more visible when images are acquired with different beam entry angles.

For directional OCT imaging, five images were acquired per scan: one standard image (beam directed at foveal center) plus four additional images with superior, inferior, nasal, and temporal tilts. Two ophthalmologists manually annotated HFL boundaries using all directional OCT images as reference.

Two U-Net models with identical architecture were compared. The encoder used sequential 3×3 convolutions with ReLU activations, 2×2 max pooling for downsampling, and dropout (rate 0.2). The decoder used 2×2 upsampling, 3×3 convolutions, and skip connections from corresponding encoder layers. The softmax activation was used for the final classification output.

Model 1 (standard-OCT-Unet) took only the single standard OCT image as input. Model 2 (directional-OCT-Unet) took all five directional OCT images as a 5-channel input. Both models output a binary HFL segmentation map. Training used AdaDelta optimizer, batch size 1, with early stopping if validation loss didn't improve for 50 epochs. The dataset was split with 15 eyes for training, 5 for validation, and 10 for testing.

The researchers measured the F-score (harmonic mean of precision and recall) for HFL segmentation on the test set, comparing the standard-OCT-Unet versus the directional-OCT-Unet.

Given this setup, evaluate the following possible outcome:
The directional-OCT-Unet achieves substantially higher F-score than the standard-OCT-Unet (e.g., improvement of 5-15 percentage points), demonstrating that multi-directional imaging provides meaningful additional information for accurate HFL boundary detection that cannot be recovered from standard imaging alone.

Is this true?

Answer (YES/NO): NO